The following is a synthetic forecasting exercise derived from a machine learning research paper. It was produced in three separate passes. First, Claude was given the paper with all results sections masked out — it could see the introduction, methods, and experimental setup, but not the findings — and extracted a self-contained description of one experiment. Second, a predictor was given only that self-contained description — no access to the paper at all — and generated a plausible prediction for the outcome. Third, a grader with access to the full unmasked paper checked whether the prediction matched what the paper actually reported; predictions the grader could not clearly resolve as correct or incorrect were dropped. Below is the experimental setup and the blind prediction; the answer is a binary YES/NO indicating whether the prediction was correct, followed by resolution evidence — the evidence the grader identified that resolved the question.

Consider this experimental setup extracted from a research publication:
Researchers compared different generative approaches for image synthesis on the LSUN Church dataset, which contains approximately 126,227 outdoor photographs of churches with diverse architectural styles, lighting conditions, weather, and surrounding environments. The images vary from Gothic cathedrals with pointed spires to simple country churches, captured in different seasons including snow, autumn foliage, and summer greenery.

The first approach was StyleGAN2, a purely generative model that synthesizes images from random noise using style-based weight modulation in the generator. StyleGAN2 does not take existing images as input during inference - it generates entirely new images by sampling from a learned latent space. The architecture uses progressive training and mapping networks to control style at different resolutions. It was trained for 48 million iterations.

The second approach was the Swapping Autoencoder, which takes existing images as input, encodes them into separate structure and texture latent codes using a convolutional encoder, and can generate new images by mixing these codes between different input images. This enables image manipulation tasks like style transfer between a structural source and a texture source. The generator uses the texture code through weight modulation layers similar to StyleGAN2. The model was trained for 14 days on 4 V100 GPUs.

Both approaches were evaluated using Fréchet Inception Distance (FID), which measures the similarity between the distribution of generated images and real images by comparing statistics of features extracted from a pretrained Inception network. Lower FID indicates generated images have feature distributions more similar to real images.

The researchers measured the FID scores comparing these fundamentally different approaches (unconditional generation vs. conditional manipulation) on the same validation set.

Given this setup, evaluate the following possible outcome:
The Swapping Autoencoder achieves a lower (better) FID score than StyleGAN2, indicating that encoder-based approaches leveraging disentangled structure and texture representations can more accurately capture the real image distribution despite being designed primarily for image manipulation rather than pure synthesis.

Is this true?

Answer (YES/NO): YES